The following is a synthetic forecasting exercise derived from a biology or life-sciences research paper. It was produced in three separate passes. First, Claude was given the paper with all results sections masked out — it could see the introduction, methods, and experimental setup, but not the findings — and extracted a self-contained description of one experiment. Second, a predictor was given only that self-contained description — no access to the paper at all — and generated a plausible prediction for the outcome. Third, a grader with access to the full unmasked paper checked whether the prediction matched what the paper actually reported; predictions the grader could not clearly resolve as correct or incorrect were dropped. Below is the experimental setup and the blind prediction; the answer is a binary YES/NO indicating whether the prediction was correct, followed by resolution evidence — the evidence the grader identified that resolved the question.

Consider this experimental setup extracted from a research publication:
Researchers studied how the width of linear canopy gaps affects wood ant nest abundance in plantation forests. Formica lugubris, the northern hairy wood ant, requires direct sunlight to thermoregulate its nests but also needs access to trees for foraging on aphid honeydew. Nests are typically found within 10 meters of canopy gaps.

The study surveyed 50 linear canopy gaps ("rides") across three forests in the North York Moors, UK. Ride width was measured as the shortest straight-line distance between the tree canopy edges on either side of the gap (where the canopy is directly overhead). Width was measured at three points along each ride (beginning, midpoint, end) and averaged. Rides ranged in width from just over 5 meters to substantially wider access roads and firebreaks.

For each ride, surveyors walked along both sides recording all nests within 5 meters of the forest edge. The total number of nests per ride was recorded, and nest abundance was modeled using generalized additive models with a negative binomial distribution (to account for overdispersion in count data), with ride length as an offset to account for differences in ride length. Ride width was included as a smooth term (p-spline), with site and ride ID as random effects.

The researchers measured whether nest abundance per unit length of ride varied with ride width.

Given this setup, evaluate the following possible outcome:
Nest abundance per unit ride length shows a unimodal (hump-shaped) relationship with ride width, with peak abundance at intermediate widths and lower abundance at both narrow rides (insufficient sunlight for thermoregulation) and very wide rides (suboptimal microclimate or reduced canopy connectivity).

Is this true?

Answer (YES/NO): NO